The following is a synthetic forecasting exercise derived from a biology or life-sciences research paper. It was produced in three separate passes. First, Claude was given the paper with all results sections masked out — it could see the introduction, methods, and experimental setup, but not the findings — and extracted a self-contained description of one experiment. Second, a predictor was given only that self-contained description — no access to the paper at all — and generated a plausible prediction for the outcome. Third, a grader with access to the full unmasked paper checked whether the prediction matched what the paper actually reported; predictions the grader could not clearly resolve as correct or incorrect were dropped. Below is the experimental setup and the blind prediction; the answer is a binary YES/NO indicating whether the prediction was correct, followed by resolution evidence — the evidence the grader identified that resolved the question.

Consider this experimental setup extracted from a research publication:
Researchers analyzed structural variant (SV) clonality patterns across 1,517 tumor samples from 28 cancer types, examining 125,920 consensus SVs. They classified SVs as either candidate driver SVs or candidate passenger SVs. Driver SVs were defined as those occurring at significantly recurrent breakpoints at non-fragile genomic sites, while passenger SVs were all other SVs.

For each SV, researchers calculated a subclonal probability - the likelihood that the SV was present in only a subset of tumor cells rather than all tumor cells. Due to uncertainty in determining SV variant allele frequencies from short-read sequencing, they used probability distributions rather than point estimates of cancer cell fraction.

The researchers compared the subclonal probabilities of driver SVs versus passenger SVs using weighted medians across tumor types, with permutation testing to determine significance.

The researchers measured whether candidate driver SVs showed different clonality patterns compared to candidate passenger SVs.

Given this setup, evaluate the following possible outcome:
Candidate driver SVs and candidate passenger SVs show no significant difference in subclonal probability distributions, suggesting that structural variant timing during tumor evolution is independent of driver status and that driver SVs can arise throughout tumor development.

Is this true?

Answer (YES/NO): NO